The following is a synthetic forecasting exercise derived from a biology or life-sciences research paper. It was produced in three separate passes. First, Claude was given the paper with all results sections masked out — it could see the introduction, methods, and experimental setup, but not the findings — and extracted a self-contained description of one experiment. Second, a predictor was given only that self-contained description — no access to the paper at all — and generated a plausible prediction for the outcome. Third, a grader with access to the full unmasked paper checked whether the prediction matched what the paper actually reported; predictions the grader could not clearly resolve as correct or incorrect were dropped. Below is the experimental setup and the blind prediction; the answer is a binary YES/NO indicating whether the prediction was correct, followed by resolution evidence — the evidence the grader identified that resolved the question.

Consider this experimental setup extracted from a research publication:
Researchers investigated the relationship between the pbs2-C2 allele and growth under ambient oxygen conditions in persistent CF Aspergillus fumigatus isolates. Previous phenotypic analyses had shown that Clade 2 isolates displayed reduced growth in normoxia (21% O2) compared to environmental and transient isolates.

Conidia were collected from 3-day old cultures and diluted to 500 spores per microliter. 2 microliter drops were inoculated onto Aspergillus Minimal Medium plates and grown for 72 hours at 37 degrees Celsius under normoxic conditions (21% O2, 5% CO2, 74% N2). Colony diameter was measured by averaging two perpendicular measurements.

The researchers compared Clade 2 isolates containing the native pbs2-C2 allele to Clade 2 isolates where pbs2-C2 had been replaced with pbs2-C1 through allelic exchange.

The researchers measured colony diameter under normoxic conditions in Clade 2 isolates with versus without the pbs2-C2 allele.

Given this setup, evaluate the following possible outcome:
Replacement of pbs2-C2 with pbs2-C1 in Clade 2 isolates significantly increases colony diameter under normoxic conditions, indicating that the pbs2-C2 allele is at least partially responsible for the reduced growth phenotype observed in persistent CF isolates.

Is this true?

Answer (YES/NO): YES